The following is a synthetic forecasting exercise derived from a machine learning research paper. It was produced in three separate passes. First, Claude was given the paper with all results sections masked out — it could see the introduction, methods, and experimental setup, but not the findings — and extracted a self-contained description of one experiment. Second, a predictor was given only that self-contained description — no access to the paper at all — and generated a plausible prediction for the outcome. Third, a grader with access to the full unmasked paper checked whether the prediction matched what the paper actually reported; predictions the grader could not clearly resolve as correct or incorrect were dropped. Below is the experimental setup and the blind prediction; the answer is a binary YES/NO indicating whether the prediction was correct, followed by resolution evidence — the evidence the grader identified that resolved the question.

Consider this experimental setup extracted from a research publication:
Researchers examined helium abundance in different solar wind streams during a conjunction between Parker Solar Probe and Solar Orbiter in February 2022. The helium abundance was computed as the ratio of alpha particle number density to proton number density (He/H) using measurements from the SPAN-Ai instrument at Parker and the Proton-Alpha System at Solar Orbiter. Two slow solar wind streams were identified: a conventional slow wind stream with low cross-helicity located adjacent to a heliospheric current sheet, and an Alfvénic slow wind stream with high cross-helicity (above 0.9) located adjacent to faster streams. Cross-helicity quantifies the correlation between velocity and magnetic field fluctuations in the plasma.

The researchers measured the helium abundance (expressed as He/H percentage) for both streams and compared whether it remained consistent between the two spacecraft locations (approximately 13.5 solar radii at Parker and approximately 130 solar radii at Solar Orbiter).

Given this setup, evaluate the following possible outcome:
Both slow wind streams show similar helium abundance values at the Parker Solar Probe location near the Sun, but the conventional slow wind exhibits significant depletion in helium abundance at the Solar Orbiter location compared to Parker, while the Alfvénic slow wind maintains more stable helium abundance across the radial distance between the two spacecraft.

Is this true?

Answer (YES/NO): NO